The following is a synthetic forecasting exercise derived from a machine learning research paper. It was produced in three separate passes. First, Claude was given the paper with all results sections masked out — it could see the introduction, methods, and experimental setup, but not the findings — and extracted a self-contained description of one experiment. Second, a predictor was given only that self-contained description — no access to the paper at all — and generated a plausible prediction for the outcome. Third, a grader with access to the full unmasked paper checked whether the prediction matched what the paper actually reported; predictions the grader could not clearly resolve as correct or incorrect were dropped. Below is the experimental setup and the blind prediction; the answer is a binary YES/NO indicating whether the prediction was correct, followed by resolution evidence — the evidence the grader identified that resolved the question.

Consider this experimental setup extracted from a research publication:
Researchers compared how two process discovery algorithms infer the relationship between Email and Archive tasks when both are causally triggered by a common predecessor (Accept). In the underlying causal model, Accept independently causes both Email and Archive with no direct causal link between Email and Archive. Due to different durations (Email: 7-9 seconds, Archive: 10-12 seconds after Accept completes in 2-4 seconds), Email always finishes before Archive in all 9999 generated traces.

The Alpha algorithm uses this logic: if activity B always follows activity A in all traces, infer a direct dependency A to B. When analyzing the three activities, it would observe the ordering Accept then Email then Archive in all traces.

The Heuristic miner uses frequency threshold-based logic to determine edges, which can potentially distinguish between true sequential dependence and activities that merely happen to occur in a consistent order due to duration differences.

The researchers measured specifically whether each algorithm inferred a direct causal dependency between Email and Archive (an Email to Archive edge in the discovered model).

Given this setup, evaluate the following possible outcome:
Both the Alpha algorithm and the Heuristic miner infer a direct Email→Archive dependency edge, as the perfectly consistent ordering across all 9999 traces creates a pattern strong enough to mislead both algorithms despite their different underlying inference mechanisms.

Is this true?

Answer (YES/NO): YES